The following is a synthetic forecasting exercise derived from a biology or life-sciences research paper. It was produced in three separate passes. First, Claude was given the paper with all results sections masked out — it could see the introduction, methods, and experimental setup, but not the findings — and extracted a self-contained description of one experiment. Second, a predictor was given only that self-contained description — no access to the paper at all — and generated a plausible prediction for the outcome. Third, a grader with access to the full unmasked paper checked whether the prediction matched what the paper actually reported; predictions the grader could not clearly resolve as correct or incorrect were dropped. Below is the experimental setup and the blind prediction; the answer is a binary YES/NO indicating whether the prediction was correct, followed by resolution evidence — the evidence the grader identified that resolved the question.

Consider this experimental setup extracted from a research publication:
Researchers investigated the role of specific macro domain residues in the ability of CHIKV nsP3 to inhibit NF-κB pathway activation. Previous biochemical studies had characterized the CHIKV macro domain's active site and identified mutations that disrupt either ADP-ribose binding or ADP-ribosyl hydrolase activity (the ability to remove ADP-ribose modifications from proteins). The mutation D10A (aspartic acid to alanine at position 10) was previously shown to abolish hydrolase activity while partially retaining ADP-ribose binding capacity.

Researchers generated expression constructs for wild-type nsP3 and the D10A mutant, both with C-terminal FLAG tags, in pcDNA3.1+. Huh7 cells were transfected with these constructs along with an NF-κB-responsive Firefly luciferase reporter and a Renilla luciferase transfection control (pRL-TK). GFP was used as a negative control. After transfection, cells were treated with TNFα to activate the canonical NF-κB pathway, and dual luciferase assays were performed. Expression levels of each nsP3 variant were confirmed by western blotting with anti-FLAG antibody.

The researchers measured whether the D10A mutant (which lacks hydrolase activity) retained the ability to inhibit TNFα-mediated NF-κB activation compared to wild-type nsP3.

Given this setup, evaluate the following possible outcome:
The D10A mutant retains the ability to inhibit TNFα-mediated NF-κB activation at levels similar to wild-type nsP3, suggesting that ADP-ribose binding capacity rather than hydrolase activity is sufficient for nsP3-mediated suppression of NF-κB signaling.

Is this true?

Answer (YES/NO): NO